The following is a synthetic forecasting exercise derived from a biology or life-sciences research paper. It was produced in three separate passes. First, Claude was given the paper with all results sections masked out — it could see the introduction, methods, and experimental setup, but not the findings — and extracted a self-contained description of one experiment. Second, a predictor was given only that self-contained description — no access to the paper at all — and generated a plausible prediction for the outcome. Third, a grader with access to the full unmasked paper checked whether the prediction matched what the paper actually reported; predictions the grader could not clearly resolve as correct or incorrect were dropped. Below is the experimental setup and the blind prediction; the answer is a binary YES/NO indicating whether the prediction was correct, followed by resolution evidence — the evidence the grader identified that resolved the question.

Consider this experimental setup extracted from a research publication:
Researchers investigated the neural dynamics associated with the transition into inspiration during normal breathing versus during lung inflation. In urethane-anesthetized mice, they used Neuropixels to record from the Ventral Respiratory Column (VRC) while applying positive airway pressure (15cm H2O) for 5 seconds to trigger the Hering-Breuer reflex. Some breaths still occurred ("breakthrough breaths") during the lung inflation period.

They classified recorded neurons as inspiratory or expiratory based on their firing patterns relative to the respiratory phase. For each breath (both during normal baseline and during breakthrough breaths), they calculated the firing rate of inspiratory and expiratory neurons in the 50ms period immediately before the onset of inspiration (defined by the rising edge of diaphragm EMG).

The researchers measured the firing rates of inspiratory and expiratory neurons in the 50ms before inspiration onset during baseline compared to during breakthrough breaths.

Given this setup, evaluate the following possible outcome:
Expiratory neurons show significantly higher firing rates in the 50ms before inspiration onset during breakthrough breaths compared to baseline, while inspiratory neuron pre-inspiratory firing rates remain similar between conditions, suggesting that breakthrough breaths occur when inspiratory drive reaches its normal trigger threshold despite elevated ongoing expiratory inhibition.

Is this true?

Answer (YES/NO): NO